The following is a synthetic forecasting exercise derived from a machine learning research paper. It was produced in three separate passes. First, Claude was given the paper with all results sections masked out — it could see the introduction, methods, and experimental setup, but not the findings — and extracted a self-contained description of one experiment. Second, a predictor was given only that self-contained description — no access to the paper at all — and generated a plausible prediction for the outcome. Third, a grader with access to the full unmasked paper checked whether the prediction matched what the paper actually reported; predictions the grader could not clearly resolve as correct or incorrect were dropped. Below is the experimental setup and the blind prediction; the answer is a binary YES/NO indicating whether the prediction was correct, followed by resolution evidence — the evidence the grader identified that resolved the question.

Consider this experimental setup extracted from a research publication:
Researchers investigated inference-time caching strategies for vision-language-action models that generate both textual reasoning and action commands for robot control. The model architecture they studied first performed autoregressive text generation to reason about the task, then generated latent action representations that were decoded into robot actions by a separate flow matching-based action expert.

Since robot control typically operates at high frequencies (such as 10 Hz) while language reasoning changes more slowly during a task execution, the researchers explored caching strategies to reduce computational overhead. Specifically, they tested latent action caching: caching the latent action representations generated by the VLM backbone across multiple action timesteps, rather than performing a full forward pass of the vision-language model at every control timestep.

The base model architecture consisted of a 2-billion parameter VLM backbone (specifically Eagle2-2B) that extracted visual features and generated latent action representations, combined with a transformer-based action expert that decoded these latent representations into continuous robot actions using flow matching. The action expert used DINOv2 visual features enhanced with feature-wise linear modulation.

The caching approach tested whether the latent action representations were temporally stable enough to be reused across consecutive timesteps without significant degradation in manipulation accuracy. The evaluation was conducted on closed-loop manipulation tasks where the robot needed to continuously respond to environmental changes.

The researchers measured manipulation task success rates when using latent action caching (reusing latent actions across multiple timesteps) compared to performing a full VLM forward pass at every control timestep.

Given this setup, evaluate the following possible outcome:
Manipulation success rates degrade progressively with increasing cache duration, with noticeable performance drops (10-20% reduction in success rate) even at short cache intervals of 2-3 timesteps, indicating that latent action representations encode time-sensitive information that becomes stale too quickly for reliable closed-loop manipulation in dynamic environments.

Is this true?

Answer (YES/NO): NO